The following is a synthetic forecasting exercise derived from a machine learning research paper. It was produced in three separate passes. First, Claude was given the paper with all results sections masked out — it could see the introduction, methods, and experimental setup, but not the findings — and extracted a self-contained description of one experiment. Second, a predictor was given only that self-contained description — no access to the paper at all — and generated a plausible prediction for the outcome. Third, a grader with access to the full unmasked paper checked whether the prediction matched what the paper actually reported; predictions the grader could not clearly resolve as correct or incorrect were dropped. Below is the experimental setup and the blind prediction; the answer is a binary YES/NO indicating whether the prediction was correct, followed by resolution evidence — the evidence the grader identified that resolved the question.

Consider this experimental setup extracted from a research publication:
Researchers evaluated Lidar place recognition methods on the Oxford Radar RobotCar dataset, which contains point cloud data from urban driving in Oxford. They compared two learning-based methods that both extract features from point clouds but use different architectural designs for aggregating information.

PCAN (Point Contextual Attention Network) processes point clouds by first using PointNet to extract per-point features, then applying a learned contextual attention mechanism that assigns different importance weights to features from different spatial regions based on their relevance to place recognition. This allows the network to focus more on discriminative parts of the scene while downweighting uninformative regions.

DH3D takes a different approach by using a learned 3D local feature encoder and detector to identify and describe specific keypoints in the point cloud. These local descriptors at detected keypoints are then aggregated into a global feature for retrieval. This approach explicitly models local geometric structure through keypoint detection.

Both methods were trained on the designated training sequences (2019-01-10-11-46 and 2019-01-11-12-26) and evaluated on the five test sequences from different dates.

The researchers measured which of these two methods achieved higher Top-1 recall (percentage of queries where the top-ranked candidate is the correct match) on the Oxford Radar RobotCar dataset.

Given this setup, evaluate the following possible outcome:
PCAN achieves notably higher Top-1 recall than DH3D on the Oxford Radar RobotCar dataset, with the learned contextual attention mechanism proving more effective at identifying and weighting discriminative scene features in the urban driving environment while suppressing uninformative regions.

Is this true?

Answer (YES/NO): NO